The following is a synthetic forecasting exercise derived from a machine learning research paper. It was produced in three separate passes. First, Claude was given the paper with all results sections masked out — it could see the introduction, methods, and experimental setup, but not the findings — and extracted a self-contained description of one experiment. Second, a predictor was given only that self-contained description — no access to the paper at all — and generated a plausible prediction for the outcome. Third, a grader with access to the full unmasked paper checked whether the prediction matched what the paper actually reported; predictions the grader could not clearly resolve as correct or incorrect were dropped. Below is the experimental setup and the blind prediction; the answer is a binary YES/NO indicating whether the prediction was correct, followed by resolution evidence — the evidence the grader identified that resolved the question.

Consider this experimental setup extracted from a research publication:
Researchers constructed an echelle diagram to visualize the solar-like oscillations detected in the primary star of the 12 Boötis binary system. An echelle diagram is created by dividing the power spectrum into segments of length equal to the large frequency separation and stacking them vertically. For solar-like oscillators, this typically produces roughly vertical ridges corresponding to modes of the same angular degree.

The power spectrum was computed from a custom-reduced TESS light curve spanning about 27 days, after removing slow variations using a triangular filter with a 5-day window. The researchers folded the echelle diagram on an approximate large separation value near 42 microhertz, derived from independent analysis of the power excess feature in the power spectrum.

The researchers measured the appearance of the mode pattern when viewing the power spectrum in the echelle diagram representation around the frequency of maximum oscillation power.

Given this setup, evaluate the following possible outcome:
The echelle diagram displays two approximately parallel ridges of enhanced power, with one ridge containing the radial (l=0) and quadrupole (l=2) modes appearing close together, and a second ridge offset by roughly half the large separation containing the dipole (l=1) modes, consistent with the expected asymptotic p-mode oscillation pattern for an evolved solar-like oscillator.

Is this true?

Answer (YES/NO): NO